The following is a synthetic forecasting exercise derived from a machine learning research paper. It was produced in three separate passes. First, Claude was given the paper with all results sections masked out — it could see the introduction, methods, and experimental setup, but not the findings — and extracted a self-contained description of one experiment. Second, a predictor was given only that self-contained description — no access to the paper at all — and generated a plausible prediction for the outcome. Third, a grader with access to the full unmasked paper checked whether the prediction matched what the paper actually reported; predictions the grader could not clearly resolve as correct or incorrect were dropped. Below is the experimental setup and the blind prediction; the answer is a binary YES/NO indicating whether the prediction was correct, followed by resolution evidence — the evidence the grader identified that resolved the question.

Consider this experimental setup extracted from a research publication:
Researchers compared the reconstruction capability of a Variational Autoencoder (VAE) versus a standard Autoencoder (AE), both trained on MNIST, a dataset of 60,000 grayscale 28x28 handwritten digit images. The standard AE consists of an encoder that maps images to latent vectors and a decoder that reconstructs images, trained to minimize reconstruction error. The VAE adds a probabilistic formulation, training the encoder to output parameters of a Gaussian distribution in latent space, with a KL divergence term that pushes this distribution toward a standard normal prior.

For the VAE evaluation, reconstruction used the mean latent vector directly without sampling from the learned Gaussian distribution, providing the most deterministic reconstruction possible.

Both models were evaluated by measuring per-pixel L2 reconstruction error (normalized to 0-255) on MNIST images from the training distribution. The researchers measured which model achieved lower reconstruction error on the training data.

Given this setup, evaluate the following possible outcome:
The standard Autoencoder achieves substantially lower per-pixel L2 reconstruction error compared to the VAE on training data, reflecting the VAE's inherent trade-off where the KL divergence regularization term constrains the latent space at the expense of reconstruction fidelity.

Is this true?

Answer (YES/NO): YES